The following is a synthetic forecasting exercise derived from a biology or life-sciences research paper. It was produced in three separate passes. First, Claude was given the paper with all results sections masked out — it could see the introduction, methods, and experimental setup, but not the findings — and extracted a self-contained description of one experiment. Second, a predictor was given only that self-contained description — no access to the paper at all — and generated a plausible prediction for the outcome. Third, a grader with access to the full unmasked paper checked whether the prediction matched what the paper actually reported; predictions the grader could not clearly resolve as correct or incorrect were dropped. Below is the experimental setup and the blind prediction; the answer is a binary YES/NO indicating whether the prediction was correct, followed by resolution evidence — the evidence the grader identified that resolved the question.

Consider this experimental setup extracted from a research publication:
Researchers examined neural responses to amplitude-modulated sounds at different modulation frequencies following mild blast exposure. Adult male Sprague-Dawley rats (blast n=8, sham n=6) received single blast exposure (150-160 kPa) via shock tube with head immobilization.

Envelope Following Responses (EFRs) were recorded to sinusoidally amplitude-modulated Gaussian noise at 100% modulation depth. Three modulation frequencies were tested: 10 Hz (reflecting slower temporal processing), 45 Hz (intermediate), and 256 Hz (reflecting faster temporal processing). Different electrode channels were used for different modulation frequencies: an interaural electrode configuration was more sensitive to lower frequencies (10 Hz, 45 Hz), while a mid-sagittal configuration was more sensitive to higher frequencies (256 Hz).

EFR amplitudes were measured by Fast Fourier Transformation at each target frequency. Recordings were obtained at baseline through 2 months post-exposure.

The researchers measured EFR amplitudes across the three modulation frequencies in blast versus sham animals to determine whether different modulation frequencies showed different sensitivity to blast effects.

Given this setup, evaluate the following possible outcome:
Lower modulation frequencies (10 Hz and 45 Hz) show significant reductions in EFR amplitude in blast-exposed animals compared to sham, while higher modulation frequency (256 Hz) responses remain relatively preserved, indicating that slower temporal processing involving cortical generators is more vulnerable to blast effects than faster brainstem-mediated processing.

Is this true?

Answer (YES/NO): NO